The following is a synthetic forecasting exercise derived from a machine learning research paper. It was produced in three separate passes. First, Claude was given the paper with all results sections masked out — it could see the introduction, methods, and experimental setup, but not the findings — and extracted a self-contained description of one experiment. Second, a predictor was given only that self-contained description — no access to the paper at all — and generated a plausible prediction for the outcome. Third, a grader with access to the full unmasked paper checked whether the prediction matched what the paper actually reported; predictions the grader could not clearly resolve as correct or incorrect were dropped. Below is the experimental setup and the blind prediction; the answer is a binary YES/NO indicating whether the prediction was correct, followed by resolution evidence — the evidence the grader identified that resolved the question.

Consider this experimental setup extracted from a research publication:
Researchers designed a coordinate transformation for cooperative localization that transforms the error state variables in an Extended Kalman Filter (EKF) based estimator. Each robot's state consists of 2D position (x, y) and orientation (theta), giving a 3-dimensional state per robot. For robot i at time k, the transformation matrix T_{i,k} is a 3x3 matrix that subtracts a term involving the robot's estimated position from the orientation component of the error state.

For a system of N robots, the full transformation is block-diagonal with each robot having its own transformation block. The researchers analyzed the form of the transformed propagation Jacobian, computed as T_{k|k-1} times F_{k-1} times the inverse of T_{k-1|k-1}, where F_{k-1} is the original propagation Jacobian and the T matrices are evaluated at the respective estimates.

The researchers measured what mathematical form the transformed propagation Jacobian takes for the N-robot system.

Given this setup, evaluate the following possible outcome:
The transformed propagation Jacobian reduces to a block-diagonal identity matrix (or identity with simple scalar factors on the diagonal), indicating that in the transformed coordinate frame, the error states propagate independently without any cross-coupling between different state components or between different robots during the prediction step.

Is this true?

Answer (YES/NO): YES